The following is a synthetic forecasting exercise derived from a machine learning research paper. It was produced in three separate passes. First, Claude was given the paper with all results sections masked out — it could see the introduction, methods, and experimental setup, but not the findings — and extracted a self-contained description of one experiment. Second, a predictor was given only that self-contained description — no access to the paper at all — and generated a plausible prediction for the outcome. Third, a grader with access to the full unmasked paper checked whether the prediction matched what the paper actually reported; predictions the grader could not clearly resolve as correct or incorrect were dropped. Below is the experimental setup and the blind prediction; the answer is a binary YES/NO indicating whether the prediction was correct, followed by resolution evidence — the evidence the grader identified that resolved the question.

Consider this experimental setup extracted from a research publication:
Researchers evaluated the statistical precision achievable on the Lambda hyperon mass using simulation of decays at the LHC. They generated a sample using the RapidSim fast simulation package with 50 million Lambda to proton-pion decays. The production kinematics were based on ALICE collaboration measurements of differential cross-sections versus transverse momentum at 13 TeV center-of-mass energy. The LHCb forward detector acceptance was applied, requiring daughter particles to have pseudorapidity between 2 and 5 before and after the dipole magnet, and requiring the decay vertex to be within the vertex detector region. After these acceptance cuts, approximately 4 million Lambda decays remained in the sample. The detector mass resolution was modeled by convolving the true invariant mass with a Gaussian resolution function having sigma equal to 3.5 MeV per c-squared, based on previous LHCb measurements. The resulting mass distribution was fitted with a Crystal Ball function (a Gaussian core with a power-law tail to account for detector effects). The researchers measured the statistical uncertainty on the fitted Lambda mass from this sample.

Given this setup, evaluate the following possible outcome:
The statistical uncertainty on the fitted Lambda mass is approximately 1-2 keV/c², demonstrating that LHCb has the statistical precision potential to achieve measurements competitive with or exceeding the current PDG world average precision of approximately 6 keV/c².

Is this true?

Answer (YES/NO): NO